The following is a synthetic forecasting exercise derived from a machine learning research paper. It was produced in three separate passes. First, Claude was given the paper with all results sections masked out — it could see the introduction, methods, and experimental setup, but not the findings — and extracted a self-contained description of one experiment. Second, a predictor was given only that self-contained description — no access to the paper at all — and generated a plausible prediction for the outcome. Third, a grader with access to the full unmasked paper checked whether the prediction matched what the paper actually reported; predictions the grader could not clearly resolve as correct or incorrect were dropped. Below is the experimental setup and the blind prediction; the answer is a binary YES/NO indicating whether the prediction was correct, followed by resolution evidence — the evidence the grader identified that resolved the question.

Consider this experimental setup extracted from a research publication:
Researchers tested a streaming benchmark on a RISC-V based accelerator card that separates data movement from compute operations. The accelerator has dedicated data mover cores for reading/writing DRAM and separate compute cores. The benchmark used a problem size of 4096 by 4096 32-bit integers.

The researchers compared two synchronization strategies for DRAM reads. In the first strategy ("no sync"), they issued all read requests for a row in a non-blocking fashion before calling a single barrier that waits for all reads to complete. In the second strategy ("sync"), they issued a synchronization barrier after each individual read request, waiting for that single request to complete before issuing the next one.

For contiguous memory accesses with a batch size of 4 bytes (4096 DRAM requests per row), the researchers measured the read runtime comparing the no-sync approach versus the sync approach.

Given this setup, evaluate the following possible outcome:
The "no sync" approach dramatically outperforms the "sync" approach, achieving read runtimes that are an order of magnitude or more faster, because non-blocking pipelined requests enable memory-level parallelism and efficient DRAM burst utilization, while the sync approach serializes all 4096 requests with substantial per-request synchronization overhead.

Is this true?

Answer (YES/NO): NO